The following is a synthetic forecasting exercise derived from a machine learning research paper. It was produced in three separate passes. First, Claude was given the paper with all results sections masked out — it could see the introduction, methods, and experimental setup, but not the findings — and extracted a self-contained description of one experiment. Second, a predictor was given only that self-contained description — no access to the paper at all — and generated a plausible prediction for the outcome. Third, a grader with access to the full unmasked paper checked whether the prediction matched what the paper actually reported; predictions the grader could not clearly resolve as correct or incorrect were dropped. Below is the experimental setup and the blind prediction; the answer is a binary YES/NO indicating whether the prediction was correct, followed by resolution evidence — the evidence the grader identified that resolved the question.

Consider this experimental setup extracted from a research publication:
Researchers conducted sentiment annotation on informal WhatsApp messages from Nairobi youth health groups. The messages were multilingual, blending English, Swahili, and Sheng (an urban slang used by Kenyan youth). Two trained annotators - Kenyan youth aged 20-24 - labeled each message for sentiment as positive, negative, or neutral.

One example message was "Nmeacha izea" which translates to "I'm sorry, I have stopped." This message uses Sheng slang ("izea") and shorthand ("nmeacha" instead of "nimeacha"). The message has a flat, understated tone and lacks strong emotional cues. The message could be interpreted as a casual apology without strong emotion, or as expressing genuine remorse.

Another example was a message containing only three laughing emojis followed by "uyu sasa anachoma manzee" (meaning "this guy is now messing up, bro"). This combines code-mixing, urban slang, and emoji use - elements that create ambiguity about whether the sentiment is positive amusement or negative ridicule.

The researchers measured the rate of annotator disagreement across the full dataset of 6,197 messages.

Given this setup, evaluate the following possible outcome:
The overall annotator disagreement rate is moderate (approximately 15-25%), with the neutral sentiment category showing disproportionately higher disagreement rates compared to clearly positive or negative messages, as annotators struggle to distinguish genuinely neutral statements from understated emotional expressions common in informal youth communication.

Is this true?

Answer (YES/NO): NO